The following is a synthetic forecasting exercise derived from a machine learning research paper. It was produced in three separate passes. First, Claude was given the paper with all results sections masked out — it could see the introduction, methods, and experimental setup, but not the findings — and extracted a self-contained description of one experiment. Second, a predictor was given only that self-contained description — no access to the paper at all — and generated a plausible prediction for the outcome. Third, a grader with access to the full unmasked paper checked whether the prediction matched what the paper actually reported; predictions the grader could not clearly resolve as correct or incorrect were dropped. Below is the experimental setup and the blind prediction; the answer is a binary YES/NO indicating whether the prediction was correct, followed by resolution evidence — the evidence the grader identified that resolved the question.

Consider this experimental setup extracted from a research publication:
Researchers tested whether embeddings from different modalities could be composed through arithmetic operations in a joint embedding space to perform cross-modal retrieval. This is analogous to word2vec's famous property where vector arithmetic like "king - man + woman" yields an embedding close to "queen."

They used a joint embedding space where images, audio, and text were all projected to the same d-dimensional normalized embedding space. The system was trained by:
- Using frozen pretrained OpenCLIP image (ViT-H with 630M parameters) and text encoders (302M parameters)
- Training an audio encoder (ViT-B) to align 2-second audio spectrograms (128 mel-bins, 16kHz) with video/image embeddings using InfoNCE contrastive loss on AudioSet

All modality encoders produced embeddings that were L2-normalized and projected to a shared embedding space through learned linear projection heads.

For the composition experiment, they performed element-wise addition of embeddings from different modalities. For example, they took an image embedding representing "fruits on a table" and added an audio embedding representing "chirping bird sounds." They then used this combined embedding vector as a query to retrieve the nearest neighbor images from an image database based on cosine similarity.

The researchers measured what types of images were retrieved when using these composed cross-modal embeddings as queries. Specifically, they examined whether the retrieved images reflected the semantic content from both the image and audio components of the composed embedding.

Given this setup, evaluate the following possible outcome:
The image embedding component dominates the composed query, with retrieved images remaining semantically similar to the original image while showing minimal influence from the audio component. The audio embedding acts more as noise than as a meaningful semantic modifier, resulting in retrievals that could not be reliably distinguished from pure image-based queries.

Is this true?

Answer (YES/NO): NO